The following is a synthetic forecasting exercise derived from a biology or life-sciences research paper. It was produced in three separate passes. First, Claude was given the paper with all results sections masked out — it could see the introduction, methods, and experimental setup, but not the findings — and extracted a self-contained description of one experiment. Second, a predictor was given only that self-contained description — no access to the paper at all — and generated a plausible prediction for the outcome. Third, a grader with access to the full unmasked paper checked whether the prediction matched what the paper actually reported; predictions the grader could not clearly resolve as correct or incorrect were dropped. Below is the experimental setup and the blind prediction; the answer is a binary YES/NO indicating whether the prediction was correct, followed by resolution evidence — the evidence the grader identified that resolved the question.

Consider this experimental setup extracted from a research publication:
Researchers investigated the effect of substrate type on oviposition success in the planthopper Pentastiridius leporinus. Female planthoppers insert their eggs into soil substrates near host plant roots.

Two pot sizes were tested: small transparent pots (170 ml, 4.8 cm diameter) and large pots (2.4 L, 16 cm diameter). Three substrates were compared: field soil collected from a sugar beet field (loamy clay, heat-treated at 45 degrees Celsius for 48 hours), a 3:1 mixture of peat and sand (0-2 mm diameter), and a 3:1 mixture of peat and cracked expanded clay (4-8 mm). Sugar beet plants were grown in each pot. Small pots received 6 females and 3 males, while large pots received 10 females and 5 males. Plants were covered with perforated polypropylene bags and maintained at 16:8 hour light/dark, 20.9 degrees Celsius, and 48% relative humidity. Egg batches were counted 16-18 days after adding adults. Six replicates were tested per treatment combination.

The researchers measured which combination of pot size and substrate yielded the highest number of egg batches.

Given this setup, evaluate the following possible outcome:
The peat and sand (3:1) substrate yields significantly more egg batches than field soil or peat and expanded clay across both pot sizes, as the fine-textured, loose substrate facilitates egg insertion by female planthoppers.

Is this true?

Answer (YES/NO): NO